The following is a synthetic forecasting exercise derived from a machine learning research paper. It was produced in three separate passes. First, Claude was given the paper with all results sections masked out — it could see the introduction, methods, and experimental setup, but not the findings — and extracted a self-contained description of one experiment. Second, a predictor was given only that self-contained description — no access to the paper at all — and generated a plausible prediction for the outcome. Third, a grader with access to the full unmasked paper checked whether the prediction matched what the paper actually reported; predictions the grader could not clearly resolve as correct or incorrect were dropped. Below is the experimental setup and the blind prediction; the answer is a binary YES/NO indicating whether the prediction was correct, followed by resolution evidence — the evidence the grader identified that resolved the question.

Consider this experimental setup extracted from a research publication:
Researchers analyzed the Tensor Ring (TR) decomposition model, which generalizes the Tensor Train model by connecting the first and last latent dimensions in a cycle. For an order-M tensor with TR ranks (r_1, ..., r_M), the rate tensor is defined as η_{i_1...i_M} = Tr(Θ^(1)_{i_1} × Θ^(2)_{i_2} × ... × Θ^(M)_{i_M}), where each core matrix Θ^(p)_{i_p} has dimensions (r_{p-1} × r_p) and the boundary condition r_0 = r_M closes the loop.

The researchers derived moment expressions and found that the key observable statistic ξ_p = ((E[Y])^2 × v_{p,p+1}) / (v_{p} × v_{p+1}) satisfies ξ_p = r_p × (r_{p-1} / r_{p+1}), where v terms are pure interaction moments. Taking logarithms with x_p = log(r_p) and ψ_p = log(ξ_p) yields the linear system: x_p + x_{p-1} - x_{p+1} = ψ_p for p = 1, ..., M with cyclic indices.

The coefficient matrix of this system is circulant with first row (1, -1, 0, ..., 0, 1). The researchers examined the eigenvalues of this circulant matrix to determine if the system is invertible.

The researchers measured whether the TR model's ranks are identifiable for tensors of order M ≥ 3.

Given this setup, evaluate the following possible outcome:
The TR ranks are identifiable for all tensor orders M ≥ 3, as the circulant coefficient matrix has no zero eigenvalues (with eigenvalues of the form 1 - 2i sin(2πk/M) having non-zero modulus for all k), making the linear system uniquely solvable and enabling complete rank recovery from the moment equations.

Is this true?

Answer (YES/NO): NO